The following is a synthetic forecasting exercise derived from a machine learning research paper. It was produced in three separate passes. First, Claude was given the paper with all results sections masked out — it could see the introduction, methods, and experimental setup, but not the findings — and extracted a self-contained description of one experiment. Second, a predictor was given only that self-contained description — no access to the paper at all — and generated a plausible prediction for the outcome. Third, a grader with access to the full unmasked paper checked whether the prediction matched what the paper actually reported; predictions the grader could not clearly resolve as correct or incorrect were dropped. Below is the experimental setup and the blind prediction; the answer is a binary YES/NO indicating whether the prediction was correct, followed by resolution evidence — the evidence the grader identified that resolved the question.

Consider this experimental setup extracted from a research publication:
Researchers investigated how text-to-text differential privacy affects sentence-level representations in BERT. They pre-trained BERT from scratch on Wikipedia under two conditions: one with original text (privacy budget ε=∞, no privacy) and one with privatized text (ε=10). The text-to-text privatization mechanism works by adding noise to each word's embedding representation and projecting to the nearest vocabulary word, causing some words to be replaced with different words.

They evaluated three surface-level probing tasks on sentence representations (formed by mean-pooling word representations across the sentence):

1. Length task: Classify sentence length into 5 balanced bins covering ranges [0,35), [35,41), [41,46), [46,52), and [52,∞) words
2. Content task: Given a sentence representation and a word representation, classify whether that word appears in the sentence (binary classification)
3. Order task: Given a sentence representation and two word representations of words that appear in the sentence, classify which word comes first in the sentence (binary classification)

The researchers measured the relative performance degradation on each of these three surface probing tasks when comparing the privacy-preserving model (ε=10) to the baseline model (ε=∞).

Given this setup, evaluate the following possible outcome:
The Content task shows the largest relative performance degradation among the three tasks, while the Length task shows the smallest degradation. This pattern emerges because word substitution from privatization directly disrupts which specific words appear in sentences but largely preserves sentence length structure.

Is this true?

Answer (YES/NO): NO